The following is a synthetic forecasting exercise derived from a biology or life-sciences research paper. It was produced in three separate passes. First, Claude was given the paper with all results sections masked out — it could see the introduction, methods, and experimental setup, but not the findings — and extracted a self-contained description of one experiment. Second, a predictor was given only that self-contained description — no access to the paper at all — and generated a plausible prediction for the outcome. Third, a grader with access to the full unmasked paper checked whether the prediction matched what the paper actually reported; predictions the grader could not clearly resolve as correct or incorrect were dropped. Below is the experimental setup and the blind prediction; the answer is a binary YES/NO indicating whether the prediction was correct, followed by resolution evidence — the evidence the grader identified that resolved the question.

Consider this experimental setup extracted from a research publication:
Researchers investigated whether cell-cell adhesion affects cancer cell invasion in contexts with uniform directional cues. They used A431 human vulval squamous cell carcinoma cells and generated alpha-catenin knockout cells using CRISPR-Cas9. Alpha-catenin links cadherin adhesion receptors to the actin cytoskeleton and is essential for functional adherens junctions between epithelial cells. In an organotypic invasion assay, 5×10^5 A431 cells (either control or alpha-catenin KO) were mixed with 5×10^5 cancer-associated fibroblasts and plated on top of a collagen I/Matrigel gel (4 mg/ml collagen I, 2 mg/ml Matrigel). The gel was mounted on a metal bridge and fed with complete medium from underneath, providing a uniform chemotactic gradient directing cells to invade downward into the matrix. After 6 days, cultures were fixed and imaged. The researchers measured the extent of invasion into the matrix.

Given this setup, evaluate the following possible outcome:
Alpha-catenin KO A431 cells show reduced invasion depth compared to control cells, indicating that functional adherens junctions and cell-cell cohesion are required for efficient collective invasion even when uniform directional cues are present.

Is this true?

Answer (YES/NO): YES